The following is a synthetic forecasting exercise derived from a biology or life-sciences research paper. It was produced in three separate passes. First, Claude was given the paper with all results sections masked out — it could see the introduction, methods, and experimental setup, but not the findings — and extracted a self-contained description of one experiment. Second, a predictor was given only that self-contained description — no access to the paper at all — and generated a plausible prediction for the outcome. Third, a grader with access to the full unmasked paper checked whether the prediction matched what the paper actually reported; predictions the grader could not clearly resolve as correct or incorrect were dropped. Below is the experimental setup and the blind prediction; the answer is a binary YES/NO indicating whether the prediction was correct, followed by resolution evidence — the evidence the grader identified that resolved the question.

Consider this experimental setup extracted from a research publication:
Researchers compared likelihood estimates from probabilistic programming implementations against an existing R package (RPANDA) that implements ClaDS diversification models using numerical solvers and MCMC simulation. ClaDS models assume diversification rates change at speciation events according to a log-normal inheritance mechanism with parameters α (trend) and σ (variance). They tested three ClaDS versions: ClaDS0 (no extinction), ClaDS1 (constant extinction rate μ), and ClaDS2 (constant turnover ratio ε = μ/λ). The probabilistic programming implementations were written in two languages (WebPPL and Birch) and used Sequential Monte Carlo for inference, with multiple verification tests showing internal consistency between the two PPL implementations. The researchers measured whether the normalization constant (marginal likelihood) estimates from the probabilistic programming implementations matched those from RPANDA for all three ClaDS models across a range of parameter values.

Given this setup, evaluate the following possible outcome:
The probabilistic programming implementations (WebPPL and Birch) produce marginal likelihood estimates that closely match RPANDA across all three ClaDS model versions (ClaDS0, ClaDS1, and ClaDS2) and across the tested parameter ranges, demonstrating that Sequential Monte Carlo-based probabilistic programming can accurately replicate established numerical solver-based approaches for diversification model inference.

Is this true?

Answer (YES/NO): NO